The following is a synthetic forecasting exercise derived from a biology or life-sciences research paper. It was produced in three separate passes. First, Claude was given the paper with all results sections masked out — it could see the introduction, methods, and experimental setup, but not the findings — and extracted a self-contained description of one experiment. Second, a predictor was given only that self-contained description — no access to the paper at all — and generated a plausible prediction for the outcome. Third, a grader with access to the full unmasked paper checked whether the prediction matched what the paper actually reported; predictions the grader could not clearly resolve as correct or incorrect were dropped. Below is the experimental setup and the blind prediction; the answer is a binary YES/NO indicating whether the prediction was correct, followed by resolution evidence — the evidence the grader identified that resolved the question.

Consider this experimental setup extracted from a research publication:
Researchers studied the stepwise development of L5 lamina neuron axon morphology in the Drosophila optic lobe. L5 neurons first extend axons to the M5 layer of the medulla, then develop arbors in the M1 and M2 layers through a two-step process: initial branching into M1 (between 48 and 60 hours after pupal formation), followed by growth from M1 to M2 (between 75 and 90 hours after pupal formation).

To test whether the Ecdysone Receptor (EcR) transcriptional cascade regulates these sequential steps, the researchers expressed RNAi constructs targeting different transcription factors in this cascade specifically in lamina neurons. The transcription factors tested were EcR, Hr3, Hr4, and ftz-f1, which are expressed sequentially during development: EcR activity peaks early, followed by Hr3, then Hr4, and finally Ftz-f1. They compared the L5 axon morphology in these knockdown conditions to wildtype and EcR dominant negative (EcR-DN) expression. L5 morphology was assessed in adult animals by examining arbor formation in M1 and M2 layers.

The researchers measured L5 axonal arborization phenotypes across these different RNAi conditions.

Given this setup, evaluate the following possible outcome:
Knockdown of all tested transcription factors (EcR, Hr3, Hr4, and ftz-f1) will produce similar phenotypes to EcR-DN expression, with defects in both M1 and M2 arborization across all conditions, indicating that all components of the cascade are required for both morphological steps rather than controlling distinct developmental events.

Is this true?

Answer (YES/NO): NO